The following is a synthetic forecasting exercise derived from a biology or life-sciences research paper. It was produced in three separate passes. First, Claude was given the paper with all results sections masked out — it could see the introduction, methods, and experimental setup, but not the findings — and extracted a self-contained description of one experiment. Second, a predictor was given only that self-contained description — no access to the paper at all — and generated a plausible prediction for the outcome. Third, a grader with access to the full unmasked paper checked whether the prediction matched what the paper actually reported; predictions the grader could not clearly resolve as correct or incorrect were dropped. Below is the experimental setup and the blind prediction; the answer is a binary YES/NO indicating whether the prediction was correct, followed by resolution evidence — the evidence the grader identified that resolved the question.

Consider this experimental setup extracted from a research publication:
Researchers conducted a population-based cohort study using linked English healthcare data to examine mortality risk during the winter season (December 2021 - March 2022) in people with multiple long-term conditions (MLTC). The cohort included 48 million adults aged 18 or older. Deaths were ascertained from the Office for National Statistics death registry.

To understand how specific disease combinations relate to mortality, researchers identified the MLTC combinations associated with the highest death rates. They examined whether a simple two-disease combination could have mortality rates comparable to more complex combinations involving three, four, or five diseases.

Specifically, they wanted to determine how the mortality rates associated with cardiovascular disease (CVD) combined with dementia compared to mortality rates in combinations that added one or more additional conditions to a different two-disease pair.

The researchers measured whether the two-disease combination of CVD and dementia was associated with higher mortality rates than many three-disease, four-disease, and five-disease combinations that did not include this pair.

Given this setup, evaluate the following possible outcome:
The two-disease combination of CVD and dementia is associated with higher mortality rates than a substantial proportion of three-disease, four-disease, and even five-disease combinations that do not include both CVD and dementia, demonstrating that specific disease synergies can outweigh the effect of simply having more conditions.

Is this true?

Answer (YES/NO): YES